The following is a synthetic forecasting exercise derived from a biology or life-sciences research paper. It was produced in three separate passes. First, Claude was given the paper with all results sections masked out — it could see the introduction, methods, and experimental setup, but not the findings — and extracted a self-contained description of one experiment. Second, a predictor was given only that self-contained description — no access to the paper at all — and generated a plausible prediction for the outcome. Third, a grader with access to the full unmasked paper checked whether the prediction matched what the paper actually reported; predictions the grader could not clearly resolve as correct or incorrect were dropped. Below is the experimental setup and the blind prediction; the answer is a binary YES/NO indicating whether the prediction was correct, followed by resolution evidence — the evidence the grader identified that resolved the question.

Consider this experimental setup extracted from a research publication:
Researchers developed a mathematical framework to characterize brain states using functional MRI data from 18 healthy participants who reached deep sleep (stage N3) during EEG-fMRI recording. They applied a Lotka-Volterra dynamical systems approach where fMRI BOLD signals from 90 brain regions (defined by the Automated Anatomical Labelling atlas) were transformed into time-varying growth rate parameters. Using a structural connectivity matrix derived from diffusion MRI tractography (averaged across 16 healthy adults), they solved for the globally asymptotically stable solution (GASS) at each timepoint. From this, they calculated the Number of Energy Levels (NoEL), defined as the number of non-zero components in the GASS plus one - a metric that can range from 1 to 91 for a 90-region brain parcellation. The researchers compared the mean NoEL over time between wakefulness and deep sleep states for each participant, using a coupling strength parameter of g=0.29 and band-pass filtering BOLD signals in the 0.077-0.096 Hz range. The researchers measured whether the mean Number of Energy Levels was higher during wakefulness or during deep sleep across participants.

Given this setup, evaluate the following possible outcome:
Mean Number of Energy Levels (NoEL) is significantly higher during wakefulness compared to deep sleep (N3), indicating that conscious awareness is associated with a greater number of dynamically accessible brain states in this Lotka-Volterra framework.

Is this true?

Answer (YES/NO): NO